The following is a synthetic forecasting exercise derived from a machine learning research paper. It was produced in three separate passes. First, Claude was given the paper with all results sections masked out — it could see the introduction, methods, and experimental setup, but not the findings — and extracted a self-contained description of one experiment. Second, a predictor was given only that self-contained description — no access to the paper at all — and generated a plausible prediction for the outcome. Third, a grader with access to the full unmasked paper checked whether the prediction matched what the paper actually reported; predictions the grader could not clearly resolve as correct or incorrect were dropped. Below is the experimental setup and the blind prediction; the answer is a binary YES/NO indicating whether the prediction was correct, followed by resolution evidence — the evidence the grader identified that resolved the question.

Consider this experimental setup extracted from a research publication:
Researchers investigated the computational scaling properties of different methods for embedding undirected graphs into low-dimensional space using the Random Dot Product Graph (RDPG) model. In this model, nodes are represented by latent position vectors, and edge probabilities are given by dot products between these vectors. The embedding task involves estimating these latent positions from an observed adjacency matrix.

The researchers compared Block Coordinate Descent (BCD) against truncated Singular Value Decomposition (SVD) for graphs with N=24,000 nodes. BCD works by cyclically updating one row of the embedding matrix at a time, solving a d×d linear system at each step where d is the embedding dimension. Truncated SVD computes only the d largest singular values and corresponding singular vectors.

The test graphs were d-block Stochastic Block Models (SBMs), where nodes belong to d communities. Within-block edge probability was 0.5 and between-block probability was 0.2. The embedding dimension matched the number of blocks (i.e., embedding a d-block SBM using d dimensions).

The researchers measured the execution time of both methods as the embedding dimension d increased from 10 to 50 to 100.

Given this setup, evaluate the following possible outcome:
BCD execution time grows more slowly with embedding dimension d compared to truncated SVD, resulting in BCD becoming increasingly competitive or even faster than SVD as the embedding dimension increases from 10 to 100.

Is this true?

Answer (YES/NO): YES